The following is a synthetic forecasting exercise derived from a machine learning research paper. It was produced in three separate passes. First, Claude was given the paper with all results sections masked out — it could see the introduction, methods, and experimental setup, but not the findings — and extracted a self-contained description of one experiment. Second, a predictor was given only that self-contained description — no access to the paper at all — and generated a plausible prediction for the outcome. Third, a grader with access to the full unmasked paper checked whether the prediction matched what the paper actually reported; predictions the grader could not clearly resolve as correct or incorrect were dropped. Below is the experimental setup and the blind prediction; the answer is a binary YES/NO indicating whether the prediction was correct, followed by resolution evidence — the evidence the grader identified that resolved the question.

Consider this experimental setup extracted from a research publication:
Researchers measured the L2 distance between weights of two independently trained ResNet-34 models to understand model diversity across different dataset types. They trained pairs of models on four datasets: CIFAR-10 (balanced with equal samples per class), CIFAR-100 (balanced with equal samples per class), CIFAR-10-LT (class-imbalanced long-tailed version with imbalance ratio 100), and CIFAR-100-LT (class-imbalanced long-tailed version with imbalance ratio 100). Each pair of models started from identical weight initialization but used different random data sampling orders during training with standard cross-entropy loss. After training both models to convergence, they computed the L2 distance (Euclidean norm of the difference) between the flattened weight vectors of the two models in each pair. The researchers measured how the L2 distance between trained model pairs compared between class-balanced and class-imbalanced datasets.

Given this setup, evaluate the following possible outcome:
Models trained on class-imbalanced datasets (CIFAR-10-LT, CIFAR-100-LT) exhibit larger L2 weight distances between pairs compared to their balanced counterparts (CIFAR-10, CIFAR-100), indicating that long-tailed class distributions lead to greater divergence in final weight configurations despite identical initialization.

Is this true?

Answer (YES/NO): YES